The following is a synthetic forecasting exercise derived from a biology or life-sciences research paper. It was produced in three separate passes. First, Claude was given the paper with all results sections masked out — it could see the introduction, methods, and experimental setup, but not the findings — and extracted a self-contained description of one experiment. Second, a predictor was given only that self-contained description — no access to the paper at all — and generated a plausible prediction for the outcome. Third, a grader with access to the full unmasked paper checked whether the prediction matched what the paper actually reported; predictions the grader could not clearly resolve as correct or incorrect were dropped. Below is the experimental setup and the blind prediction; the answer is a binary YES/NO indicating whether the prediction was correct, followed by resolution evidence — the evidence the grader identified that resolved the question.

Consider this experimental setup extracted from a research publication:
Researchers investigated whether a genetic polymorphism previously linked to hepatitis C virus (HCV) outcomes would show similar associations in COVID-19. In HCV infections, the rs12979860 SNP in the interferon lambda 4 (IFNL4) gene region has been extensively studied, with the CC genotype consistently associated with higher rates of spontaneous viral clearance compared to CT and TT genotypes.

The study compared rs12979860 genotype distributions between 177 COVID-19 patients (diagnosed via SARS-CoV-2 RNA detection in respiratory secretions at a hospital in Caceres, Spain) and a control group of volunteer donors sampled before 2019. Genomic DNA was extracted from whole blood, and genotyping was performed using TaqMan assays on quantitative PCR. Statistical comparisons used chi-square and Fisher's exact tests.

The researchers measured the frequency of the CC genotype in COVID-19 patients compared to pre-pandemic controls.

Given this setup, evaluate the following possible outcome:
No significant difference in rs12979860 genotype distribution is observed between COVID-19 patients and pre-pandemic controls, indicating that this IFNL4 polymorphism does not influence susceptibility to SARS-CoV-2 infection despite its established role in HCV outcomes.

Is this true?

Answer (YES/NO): NO